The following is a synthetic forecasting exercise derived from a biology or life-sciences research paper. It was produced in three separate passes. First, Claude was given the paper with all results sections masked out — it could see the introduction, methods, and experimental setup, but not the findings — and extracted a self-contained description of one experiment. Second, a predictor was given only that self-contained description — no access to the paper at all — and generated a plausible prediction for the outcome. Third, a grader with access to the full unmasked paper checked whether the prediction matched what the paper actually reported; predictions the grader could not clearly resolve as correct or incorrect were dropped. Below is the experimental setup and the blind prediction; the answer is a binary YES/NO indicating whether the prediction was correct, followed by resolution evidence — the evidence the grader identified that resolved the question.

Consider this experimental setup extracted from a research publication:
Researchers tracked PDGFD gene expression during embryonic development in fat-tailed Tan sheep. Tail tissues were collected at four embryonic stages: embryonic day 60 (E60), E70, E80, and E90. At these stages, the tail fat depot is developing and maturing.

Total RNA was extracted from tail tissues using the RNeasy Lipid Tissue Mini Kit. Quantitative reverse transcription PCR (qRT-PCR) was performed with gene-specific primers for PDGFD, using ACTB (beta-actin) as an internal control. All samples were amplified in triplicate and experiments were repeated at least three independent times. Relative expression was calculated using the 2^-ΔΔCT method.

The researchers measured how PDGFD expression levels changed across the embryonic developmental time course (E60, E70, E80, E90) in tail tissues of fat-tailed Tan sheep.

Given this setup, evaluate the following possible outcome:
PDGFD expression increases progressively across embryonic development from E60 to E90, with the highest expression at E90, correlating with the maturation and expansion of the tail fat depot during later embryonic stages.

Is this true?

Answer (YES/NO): NO